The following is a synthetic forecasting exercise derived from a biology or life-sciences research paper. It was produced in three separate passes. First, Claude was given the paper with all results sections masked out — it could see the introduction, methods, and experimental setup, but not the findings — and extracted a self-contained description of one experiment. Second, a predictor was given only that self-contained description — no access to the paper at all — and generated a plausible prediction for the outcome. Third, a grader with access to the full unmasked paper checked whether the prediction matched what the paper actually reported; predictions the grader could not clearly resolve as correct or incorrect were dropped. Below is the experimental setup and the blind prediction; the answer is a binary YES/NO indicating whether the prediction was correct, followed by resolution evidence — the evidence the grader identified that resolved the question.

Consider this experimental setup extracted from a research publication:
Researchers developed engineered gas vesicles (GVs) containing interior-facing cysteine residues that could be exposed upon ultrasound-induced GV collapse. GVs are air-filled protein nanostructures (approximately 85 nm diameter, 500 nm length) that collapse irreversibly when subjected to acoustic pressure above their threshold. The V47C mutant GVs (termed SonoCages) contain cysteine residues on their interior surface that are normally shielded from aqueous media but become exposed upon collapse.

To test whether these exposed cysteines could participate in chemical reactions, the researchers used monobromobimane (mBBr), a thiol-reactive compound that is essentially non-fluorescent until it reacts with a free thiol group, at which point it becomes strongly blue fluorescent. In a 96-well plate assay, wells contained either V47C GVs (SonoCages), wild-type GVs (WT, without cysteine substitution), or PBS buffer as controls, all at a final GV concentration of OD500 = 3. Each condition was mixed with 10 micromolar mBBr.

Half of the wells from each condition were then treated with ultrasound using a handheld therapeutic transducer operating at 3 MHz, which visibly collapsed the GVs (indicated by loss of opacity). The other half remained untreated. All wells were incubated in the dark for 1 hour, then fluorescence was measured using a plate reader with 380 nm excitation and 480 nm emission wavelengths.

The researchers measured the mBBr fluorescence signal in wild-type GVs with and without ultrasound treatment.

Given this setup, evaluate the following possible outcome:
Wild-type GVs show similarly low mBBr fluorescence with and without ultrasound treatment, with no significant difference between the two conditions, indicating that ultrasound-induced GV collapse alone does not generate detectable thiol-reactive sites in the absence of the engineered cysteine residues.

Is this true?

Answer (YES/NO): NO